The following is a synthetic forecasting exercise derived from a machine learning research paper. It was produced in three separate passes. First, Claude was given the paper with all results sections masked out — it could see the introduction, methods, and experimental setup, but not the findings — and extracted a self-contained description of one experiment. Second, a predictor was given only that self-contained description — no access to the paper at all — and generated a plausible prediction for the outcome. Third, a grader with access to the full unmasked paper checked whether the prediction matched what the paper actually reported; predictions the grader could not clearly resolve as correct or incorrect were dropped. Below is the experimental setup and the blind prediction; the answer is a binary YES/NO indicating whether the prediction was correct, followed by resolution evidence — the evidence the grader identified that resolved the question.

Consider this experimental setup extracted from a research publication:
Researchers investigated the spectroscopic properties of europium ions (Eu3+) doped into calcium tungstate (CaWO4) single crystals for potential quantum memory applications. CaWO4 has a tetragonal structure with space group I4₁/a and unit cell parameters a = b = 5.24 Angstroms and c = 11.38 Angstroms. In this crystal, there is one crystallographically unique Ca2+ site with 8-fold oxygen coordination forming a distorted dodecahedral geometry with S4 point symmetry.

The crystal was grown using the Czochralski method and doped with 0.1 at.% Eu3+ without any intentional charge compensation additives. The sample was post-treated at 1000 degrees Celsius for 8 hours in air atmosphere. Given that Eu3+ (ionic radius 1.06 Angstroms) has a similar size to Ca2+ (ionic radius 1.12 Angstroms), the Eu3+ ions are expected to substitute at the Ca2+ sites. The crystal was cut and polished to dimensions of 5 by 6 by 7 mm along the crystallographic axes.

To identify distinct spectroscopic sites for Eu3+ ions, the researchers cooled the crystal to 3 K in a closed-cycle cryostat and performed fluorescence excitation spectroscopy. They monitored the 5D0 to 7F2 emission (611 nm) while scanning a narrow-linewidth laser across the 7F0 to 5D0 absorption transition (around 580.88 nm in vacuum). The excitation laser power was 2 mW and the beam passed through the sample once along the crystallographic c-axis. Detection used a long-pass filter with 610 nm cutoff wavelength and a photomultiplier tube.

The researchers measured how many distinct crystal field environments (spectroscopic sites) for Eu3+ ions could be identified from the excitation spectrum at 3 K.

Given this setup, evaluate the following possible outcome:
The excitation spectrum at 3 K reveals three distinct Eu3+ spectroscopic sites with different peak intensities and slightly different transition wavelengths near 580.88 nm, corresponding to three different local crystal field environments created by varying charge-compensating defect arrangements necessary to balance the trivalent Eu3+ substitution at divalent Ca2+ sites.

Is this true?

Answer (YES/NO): NO